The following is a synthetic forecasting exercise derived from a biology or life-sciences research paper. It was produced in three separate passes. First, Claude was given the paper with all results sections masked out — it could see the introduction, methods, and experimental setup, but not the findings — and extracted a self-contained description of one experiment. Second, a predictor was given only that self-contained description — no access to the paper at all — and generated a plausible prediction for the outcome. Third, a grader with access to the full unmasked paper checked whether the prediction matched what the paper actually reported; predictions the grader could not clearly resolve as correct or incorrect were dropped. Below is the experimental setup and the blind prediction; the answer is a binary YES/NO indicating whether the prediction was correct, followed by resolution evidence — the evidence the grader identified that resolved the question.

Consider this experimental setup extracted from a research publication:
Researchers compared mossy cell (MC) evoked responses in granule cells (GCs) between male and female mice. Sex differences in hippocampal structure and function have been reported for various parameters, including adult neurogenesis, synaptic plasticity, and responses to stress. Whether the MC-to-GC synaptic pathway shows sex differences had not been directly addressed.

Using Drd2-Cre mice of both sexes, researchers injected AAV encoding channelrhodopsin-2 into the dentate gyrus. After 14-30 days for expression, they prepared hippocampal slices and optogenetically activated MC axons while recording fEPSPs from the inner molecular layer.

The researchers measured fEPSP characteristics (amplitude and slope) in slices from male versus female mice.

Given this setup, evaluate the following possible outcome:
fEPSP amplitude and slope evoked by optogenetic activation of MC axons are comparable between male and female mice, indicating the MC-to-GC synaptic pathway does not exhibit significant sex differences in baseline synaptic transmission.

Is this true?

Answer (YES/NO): YES